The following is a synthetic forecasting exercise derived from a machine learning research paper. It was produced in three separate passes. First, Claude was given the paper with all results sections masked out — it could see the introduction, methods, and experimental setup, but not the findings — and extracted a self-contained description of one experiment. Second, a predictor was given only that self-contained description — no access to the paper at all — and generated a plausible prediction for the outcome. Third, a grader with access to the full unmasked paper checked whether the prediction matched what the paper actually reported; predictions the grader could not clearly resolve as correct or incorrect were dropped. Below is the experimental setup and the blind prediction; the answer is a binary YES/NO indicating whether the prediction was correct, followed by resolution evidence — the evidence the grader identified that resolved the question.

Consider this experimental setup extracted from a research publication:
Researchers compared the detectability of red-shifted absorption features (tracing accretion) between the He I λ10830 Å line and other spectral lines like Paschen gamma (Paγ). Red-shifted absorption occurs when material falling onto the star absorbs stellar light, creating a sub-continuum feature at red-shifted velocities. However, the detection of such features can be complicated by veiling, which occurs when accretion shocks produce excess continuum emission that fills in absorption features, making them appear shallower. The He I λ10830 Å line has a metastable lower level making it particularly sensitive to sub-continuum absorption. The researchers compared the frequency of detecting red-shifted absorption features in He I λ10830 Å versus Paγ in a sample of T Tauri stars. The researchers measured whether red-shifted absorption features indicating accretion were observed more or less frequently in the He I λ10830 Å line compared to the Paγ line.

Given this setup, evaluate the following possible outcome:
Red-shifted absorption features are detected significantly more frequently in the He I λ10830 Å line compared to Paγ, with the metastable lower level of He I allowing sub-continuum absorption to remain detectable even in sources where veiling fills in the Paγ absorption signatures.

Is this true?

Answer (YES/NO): YES